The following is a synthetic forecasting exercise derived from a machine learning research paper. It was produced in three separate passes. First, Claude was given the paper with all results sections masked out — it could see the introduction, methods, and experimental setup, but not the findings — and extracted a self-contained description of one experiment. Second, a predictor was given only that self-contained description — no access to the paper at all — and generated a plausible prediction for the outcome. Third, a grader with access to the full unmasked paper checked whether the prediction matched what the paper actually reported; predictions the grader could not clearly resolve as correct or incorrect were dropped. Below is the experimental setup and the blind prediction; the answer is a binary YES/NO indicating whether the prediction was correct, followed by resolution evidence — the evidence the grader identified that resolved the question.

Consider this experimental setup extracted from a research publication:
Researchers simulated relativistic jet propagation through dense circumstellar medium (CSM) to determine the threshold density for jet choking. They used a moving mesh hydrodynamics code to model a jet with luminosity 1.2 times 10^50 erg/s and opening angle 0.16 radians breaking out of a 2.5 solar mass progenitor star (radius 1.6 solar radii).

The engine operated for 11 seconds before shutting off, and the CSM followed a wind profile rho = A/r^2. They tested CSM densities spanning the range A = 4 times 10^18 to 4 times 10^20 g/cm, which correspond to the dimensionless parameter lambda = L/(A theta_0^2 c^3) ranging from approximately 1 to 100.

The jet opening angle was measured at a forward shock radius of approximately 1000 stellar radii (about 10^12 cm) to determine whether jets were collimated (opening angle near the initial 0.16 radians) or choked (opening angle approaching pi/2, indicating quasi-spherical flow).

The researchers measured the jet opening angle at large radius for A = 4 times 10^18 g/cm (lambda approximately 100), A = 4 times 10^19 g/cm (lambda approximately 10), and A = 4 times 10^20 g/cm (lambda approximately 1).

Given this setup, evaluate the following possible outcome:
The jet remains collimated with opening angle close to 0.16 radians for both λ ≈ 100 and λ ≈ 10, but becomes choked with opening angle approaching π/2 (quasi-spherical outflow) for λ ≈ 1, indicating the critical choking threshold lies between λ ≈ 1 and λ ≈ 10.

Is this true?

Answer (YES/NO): NO